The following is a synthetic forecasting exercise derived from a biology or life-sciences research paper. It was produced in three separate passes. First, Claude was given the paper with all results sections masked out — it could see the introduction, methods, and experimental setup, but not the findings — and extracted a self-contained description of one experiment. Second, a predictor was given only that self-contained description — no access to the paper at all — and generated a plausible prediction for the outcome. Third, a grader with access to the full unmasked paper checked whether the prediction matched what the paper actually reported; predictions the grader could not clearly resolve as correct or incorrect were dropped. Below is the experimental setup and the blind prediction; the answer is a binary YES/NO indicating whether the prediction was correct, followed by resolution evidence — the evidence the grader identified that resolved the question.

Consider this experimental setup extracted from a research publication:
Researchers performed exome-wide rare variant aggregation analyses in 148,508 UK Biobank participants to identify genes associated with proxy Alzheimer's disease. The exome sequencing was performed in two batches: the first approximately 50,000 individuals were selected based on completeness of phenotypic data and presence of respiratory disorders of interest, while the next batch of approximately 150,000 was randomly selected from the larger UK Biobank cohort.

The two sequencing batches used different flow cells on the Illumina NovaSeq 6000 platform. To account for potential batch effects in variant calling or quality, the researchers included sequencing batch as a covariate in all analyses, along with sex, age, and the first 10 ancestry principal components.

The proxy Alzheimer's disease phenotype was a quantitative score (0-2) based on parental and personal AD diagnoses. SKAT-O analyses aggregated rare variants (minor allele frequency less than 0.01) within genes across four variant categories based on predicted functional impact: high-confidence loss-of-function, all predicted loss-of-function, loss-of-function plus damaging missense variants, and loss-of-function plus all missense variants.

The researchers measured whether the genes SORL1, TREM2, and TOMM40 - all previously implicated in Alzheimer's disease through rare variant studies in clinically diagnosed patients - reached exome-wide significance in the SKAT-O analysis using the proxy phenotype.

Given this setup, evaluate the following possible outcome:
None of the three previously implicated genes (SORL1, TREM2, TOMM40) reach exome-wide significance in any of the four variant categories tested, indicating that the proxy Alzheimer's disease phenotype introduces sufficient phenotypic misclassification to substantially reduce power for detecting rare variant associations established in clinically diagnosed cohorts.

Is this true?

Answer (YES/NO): NO